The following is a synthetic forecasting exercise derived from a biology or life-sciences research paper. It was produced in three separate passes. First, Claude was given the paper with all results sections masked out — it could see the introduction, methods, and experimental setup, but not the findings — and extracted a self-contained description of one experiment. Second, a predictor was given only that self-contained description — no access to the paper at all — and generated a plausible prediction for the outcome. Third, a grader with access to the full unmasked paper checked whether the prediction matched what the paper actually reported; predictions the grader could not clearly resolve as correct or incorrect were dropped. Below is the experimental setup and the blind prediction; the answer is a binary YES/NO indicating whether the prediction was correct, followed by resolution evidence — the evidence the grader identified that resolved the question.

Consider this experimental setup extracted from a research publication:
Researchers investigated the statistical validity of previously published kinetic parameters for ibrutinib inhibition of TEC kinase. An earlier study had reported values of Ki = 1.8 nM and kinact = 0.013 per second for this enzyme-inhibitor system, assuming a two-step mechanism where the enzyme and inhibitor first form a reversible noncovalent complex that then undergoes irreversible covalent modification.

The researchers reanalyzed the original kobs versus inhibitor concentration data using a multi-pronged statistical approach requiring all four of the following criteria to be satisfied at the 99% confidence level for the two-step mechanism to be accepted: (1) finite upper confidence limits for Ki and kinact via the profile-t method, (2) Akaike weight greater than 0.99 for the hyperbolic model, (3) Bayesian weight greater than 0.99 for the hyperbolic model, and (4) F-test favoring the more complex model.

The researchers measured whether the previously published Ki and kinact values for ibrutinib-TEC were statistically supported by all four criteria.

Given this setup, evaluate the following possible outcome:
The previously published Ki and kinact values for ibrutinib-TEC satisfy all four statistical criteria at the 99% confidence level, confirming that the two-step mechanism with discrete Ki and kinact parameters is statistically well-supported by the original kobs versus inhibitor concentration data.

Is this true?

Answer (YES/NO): NO